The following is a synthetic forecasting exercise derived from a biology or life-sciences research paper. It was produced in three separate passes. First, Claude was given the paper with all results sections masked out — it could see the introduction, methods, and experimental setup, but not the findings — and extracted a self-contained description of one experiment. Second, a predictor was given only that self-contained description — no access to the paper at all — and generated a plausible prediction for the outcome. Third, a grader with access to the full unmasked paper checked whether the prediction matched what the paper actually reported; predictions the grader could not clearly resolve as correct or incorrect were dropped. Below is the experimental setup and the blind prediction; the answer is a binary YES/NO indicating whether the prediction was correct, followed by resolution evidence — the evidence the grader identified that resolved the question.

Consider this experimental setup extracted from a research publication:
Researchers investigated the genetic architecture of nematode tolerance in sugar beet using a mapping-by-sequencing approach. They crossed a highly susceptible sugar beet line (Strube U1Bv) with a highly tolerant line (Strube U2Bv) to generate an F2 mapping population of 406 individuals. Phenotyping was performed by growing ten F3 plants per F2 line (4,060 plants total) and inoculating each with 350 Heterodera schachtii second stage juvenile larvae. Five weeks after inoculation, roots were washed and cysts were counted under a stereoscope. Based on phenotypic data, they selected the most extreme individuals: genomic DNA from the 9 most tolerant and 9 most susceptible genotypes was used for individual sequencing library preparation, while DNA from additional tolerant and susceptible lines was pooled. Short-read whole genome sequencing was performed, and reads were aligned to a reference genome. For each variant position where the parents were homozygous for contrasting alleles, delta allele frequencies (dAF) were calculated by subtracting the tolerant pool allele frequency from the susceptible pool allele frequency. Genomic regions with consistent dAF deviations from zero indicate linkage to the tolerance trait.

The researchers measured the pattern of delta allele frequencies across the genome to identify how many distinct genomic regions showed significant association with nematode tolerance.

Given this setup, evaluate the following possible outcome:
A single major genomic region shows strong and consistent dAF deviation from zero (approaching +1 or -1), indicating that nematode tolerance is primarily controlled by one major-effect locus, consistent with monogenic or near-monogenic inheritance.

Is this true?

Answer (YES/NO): YES